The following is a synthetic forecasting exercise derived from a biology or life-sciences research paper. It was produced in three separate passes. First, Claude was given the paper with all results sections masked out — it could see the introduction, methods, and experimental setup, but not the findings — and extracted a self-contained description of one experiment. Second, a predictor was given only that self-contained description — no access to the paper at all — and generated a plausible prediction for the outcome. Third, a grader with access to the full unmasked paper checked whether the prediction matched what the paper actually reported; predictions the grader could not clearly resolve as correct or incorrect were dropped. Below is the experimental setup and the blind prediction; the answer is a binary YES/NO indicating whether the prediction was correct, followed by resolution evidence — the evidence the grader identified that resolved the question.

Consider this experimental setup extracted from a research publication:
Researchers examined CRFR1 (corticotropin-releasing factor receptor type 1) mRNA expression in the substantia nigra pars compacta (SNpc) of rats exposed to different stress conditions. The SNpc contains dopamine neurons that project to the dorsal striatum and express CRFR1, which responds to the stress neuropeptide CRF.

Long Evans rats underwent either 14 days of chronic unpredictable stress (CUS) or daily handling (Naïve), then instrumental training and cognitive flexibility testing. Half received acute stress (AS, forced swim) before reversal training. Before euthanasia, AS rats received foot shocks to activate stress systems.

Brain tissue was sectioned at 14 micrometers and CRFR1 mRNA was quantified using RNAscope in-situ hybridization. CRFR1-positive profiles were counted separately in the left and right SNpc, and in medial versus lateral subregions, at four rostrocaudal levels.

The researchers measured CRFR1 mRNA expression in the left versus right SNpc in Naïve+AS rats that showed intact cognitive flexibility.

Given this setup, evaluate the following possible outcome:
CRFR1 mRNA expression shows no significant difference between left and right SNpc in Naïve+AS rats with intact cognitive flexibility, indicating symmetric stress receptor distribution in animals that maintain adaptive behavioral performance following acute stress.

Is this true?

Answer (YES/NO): NO